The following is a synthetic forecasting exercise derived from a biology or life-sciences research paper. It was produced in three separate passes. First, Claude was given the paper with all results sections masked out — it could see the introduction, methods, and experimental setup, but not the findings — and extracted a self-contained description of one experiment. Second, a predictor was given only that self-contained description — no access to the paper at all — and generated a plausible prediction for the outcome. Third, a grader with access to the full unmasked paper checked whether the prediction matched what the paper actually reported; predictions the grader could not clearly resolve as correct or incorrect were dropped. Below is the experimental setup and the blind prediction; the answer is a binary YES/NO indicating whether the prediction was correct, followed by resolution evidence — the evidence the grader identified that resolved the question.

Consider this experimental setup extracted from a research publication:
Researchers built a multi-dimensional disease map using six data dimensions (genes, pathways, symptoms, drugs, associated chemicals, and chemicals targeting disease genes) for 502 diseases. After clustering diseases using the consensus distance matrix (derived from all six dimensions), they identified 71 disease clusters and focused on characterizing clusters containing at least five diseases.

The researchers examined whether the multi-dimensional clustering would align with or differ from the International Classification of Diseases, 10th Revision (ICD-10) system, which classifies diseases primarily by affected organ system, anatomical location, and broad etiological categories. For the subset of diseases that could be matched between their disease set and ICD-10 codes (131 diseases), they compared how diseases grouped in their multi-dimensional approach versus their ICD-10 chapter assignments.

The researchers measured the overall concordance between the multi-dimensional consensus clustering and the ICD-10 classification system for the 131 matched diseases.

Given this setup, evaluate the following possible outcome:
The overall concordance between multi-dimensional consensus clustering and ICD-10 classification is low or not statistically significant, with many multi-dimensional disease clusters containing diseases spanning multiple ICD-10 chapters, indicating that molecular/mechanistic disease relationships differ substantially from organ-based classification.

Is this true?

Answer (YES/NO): YES